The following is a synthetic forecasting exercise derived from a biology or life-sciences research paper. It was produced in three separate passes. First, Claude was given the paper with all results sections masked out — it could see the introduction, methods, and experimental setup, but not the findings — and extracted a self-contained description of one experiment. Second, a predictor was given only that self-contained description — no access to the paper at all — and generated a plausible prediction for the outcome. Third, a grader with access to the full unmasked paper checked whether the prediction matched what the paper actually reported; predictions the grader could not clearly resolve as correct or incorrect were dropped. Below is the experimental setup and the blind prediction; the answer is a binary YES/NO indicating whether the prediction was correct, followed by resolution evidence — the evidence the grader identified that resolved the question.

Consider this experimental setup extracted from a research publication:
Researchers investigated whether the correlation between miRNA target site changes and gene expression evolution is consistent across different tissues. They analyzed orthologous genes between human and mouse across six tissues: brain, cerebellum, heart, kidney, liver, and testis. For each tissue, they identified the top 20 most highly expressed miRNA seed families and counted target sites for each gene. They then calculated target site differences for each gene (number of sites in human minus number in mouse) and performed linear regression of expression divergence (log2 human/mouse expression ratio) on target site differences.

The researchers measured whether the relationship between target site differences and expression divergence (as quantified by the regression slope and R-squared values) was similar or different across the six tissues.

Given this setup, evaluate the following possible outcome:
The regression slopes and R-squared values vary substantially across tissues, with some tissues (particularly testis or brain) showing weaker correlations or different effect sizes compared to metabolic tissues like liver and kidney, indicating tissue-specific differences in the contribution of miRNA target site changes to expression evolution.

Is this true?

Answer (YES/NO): NO